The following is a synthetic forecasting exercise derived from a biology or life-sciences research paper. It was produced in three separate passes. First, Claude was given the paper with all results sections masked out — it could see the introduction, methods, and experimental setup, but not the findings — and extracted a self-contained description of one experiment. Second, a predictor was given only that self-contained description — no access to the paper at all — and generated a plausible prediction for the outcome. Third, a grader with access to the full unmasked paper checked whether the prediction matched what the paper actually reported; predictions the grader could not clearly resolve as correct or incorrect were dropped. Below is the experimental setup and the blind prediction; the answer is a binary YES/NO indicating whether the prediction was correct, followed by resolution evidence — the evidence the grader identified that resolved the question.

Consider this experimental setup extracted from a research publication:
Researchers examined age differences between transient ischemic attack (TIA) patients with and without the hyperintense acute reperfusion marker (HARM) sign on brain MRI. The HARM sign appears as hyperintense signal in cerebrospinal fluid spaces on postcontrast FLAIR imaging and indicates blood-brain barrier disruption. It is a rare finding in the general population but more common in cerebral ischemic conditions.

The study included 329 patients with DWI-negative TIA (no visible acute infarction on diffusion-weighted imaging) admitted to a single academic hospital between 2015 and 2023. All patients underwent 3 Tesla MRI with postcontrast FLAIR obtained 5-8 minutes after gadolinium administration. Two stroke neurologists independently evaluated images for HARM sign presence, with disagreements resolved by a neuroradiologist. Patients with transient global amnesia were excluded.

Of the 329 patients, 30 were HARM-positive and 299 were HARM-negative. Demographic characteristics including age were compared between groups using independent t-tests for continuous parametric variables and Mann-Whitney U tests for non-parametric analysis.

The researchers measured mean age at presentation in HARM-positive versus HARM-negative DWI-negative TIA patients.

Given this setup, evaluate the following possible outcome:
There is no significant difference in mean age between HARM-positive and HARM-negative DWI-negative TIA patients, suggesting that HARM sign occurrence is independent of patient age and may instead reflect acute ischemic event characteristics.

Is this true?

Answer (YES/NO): NO